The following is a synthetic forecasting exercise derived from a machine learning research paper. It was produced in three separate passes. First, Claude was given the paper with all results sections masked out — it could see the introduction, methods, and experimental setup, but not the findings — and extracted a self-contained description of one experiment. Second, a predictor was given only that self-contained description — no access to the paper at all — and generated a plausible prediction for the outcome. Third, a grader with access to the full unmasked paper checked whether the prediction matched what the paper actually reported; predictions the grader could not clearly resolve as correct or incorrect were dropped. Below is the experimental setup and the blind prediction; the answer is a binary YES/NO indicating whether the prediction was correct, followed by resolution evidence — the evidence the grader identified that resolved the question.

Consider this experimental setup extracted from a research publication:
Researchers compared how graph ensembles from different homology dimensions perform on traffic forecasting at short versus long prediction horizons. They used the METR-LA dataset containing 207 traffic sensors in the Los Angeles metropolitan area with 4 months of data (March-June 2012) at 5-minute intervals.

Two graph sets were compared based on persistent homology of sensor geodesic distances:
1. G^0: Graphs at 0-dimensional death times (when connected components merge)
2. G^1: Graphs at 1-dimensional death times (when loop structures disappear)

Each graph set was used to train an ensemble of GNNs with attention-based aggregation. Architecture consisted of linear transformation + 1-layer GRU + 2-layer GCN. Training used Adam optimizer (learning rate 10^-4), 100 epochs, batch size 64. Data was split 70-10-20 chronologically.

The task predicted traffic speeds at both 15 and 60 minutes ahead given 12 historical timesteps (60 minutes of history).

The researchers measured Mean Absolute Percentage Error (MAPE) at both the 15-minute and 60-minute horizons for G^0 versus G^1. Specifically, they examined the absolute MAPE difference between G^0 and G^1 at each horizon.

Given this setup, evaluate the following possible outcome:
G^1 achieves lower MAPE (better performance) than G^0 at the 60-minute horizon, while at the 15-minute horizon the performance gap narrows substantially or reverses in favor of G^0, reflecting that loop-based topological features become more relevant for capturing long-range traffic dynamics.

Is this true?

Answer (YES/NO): NO